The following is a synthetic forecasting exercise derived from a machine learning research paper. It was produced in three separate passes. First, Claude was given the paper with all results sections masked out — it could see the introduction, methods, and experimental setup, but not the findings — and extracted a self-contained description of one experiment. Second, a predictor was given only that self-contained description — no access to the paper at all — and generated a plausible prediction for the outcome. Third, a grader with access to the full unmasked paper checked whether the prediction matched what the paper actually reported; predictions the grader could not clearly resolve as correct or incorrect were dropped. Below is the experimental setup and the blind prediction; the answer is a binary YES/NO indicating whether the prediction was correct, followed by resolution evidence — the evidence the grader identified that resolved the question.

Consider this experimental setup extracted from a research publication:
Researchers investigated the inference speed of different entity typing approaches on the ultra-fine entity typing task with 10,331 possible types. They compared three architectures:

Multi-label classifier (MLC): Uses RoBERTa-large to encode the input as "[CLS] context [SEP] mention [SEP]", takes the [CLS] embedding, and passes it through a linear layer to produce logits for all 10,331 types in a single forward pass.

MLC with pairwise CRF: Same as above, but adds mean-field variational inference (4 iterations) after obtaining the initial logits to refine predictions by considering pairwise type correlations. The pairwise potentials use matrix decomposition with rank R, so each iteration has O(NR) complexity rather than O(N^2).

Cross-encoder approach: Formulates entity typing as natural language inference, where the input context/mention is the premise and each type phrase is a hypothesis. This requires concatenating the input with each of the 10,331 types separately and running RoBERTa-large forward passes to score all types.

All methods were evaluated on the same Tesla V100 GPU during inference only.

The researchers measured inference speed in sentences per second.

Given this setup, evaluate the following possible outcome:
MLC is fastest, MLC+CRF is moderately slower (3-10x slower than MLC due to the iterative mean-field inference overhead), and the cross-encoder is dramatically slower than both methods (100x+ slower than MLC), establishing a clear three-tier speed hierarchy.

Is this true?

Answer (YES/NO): NO